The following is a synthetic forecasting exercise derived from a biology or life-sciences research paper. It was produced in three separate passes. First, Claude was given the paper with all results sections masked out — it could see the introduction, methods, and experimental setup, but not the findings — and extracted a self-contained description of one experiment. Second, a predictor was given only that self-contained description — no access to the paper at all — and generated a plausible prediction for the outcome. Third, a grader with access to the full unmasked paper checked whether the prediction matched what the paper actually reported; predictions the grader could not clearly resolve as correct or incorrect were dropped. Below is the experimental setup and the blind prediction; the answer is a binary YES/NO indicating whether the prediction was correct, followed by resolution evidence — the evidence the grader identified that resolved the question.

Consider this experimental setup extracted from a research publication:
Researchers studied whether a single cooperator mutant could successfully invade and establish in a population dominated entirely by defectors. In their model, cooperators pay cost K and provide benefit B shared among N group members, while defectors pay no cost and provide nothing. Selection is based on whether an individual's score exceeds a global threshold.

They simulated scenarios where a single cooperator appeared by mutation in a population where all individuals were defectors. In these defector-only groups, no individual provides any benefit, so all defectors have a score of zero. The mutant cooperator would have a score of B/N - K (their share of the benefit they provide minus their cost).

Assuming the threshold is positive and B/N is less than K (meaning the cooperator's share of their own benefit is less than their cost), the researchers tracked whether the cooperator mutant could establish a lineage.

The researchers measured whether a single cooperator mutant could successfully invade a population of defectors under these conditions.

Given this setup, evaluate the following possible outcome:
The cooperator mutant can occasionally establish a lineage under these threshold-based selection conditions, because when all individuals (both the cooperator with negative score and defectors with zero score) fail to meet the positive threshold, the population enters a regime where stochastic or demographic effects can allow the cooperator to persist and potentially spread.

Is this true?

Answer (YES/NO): NO